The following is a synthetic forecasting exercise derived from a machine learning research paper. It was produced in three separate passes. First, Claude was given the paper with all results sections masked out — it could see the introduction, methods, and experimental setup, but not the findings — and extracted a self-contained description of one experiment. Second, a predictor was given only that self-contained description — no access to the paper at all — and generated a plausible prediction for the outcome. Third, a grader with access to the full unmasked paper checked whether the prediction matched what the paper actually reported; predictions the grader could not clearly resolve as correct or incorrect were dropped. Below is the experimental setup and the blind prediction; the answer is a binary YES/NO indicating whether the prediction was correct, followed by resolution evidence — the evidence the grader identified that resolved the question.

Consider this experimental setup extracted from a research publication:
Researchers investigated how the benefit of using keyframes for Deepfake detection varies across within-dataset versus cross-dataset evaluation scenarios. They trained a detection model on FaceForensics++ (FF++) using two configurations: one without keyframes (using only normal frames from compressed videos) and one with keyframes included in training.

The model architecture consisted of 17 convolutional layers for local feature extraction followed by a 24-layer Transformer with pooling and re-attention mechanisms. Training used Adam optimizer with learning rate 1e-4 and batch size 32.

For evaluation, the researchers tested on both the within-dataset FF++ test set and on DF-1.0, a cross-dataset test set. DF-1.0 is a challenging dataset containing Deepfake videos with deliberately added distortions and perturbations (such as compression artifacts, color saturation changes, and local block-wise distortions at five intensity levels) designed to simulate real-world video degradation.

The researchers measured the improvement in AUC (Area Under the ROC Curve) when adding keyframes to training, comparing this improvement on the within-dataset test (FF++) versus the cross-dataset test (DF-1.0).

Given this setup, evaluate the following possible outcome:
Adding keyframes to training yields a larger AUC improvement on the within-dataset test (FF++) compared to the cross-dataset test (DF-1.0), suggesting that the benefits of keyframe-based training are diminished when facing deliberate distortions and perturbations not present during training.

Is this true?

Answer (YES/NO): NO